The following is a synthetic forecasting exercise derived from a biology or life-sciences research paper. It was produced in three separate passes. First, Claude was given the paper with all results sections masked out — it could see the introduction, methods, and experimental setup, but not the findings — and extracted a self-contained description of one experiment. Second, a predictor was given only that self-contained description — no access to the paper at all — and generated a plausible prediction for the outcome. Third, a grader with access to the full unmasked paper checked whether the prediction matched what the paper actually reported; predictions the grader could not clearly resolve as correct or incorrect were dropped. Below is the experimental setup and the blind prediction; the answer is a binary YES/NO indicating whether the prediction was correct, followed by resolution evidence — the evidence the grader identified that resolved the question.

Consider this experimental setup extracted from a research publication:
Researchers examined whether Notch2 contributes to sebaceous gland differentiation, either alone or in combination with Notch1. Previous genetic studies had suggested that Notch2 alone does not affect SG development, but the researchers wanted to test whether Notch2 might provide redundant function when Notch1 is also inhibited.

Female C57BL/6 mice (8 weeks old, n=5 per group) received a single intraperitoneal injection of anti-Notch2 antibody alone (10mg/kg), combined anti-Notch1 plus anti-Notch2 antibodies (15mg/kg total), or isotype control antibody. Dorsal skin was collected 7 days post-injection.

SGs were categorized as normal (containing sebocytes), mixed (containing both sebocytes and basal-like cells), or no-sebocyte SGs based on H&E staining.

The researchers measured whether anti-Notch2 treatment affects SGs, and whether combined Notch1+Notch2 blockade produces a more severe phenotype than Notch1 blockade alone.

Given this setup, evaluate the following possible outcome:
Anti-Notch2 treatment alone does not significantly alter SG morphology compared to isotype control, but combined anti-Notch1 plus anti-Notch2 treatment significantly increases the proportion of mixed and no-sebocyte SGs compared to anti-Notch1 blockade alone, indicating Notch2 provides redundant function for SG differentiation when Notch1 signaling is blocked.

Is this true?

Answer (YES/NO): YES